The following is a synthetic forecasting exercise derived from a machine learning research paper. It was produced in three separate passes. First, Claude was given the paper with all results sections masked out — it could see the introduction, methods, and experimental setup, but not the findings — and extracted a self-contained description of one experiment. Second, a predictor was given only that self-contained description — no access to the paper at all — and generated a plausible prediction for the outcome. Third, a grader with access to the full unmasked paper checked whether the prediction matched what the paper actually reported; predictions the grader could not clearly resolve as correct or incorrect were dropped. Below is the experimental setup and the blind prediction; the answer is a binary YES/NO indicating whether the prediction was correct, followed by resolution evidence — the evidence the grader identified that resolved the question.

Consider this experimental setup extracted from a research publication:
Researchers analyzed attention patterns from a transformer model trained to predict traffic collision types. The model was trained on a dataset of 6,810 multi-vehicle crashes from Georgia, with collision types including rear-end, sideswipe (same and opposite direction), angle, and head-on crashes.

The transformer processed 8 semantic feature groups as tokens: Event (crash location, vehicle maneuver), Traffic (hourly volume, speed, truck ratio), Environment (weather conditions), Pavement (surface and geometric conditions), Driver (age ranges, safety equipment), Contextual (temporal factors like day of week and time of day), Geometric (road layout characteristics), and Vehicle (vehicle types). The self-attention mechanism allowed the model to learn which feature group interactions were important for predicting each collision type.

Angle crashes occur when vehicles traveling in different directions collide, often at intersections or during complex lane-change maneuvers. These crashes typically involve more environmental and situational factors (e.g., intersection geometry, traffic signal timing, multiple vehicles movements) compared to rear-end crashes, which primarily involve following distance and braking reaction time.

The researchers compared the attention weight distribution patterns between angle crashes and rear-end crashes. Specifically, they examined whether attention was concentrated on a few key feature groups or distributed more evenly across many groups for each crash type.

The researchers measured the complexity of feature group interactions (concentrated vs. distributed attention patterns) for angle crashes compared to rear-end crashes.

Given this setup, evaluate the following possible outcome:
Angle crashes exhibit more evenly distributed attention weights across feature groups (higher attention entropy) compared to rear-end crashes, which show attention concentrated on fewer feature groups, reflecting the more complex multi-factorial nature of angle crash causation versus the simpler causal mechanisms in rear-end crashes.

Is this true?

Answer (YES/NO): YES